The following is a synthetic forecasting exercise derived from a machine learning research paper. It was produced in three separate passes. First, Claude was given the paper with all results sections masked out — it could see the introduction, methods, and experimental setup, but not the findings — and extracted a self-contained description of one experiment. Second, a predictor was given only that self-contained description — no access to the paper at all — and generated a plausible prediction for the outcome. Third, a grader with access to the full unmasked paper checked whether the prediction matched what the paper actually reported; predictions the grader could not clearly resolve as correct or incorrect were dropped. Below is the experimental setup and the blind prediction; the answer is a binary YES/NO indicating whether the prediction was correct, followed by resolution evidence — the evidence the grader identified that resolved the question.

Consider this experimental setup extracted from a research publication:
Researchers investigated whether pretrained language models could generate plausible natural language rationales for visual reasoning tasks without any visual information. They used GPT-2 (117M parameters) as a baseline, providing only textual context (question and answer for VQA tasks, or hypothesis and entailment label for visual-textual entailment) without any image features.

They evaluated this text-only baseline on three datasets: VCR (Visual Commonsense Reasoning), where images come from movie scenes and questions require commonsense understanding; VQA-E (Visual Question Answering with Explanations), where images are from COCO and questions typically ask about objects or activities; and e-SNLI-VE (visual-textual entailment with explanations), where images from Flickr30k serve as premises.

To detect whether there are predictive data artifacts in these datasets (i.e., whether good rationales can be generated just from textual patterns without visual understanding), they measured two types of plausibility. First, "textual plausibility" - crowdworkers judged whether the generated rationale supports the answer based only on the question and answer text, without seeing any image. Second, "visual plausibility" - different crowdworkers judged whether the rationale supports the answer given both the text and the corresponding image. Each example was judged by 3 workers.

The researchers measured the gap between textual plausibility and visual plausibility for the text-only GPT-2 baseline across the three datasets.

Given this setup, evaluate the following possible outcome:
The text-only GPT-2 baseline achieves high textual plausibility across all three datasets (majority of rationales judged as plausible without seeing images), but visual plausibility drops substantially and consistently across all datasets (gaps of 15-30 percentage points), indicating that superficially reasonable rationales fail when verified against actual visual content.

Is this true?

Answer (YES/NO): NO